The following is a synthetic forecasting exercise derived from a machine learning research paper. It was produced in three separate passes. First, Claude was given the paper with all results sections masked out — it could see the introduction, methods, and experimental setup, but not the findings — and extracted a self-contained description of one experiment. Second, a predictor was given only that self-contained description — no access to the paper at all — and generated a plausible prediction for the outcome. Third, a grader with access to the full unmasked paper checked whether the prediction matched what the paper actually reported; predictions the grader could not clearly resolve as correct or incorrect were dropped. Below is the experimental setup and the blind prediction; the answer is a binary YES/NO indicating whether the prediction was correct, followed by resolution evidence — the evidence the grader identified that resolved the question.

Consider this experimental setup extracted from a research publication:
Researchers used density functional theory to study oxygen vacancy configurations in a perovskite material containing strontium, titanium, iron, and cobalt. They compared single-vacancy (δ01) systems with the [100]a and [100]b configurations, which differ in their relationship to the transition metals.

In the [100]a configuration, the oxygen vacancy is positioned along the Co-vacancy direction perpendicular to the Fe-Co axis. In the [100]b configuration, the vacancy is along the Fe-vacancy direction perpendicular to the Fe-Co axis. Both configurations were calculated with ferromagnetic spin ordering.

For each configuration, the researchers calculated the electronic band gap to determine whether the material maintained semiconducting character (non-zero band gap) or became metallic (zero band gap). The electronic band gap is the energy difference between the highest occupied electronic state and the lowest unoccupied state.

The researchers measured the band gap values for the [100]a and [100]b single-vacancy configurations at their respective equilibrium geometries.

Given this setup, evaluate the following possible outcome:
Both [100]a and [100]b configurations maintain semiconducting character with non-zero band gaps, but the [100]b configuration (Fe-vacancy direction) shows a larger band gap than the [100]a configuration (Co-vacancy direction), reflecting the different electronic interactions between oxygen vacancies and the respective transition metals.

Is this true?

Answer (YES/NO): NO